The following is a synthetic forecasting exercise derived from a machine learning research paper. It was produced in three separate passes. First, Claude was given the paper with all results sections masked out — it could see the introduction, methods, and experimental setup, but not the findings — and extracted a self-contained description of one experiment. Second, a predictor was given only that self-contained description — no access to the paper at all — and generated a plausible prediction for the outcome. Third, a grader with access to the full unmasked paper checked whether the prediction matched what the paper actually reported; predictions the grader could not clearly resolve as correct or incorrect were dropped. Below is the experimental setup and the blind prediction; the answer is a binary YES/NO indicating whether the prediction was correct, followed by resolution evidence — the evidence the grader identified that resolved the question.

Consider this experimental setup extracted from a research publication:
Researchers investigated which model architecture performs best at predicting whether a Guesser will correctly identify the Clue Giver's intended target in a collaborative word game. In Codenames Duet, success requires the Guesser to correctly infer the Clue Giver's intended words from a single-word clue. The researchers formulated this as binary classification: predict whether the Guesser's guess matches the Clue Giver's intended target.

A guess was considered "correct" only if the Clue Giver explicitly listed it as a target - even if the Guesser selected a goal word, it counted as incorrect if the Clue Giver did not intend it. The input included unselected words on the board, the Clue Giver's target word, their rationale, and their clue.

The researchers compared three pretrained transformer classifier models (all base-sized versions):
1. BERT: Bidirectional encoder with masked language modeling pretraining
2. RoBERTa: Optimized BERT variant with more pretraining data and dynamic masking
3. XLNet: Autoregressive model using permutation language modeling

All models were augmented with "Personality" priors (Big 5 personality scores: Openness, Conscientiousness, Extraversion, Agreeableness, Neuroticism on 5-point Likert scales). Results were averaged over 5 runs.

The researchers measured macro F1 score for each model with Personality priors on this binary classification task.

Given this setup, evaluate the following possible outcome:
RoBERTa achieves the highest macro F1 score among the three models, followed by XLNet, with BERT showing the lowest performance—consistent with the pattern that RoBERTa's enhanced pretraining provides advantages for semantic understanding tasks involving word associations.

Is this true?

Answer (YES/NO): YES